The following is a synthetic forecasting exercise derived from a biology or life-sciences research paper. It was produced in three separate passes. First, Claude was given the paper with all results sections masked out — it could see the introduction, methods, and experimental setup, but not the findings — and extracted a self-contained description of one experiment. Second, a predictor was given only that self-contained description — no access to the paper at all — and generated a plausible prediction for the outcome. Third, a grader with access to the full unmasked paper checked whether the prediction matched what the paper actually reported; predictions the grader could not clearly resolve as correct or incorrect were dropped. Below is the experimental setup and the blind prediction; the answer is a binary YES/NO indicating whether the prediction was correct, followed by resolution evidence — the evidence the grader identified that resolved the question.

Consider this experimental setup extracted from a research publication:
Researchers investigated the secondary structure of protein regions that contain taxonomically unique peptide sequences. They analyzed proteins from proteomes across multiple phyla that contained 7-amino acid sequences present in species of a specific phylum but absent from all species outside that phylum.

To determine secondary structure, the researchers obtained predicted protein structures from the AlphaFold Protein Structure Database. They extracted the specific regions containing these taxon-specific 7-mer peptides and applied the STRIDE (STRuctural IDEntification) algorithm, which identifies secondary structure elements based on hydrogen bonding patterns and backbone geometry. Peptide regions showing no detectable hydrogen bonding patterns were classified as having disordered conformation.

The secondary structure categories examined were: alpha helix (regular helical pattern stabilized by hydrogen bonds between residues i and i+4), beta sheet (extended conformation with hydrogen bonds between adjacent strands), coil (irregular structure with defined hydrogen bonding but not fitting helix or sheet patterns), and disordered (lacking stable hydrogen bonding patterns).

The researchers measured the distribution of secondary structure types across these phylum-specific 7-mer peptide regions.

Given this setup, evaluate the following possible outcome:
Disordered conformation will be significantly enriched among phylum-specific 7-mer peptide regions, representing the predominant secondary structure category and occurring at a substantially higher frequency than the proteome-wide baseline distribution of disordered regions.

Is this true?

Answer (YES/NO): NO